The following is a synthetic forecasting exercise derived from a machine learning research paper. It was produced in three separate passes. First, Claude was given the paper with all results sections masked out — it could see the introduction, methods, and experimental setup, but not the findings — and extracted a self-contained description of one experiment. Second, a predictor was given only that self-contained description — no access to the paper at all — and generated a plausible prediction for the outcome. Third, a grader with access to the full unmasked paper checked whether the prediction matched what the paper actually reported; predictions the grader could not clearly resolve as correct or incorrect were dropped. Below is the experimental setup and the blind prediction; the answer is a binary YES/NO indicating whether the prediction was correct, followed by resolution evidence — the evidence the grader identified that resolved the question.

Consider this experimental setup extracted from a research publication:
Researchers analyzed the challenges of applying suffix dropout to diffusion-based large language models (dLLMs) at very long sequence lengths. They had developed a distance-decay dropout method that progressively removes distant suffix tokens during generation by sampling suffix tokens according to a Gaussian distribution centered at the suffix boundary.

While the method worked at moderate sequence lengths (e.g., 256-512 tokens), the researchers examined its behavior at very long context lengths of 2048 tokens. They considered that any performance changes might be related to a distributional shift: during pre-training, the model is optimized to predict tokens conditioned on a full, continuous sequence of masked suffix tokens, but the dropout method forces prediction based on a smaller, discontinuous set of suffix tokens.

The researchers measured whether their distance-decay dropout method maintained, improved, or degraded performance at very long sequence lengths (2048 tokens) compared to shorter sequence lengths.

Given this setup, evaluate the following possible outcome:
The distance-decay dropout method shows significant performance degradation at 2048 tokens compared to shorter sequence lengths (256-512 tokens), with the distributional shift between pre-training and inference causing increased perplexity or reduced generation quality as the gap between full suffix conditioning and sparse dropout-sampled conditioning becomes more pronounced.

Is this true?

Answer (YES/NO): YES